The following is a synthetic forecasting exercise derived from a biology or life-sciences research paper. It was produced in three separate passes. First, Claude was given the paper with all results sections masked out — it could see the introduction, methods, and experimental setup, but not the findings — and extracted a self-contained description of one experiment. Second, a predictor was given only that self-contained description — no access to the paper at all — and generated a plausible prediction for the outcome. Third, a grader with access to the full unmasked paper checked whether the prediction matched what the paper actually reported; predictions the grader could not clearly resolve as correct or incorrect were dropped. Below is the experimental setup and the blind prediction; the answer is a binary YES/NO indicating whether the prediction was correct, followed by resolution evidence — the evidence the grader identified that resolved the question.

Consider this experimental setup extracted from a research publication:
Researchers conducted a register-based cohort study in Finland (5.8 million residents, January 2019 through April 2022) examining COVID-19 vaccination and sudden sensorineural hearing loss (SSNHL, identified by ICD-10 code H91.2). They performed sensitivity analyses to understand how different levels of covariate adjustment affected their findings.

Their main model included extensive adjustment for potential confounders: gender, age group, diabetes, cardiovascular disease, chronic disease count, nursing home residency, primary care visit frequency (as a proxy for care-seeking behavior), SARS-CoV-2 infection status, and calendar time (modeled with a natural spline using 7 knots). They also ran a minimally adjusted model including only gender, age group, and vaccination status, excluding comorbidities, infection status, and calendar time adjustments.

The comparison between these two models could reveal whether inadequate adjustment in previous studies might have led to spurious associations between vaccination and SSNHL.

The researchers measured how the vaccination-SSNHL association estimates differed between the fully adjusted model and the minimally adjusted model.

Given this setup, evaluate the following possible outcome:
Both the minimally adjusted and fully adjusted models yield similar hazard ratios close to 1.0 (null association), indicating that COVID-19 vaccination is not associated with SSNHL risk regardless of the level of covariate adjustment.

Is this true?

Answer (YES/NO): YES